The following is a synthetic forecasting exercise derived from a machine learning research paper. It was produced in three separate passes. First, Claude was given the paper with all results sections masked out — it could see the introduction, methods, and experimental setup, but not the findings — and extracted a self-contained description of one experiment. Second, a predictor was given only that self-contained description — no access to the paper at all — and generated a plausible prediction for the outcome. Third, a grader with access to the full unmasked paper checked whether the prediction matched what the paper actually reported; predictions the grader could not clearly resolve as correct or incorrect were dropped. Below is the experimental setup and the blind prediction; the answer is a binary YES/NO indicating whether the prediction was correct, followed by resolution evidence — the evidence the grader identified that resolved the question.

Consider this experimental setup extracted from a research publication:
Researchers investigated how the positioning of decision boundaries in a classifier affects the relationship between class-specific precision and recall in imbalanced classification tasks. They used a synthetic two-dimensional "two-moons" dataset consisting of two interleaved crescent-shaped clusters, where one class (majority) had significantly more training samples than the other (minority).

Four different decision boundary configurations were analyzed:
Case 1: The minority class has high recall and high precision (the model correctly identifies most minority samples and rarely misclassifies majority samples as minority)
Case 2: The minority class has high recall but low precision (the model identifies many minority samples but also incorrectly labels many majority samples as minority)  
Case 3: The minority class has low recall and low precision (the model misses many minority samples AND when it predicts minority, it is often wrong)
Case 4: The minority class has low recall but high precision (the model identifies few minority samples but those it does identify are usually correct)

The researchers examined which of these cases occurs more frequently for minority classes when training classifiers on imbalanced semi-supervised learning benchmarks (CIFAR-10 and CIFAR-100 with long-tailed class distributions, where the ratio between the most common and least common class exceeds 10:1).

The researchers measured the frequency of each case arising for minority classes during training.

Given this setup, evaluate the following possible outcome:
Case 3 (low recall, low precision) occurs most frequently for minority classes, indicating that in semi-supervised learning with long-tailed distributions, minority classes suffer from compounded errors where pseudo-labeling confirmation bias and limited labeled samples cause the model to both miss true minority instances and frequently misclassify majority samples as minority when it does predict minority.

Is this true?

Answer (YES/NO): NO